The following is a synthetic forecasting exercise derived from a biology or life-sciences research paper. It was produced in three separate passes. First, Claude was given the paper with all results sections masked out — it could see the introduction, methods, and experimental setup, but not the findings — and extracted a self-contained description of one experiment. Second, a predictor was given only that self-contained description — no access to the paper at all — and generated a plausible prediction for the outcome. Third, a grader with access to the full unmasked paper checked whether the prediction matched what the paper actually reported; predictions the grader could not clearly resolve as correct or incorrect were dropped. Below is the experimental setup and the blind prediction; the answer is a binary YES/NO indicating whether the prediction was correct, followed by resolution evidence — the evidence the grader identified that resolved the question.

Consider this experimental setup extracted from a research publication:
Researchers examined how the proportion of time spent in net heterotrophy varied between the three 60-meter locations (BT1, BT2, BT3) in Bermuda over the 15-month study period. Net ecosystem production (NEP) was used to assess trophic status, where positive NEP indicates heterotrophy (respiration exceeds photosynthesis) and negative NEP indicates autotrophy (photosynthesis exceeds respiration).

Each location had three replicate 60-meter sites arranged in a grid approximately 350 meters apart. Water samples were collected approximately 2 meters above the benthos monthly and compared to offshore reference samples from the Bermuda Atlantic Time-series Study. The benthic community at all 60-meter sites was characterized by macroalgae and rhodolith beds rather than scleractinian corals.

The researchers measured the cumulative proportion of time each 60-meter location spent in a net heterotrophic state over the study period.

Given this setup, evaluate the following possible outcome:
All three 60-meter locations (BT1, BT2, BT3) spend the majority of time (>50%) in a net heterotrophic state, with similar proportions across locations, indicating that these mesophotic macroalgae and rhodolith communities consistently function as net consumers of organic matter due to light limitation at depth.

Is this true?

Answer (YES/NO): NO